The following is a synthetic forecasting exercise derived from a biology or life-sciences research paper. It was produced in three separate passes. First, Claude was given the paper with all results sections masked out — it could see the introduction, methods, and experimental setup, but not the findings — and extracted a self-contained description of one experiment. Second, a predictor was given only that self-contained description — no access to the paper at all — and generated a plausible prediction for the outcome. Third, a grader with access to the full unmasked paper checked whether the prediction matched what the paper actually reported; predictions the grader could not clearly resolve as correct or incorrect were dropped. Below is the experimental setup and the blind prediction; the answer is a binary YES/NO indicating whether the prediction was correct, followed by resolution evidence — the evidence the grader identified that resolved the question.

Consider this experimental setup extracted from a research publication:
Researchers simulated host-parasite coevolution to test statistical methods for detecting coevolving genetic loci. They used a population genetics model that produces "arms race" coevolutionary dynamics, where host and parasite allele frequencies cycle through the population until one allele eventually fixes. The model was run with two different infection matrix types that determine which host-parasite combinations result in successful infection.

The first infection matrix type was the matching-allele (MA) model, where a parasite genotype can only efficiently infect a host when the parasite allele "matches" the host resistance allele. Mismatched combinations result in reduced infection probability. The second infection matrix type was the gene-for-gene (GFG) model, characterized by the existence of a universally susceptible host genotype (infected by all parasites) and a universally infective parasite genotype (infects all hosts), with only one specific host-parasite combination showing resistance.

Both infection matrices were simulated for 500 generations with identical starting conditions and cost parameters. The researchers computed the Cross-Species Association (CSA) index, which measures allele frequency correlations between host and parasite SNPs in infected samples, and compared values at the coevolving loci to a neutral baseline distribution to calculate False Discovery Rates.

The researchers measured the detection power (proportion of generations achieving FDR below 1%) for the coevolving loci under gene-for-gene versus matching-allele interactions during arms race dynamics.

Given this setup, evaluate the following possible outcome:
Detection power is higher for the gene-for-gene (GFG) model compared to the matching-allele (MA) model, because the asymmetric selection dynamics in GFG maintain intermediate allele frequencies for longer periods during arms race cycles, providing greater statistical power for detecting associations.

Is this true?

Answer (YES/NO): NO